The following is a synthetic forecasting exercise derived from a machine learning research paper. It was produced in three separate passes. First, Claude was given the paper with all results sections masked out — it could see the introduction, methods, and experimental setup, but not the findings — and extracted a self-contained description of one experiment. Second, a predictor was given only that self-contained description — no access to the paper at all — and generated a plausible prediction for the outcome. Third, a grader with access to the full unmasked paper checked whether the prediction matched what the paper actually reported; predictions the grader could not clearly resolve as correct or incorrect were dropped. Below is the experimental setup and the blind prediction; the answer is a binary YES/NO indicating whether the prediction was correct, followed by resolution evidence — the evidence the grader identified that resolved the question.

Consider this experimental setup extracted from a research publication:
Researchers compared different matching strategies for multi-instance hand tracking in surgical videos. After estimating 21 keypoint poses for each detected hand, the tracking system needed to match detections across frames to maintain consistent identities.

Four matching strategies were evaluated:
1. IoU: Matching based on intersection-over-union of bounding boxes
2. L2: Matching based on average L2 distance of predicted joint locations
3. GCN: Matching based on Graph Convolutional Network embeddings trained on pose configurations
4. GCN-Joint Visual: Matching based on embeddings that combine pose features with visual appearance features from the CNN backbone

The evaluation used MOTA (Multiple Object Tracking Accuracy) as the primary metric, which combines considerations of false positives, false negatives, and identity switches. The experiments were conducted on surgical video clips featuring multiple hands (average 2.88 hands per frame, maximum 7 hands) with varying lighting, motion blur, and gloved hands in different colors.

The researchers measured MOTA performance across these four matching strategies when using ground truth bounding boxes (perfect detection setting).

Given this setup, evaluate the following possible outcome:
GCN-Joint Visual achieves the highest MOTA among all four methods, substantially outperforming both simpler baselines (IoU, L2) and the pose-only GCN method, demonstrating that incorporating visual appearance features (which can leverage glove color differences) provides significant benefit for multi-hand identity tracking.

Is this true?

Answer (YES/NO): NO